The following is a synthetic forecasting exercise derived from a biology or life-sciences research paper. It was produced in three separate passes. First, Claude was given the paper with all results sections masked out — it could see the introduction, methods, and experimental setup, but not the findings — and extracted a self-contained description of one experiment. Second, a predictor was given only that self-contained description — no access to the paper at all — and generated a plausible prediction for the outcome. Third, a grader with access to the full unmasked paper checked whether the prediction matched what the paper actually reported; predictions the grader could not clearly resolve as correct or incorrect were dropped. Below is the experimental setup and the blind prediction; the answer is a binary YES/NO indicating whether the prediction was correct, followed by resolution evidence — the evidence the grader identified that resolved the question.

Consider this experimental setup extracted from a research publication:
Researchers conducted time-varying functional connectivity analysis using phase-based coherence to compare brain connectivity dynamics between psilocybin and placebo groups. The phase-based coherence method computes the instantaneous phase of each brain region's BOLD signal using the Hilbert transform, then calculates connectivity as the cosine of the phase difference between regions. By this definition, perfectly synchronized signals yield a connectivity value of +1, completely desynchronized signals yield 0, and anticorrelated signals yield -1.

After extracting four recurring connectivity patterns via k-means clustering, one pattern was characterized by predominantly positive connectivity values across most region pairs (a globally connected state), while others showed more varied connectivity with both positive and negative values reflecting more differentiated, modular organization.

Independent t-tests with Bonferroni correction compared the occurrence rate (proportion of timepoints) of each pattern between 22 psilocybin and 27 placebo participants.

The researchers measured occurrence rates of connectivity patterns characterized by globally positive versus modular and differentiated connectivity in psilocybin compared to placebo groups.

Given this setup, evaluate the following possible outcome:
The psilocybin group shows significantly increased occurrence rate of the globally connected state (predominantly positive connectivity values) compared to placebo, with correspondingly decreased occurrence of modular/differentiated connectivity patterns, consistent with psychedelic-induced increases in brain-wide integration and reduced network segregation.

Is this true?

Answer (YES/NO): NO